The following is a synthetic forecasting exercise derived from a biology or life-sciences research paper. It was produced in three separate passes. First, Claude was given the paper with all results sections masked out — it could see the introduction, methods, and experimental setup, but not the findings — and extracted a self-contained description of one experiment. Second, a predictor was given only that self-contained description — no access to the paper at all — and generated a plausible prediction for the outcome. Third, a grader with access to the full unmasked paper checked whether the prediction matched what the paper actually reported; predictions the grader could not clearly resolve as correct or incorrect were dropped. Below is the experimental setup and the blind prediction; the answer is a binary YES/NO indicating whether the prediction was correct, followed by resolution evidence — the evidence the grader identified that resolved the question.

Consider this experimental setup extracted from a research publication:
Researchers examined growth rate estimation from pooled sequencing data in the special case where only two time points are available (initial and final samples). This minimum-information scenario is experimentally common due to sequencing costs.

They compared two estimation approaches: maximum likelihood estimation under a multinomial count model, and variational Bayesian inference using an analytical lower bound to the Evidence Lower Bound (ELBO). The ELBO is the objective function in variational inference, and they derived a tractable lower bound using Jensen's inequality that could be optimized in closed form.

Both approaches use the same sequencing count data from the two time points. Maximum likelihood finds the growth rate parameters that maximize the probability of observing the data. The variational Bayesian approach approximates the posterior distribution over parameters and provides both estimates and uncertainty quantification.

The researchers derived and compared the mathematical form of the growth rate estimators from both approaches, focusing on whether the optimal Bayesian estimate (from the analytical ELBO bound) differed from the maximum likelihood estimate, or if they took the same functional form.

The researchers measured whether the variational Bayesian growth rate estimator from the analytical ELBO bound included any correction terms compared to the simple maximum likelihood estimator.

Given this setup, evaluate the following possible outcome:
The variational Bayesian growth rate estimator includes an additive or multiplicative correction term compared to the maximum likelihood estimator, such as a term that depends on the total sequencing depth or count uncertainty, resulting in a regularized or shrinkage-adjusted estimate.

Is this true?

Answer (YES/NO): YES